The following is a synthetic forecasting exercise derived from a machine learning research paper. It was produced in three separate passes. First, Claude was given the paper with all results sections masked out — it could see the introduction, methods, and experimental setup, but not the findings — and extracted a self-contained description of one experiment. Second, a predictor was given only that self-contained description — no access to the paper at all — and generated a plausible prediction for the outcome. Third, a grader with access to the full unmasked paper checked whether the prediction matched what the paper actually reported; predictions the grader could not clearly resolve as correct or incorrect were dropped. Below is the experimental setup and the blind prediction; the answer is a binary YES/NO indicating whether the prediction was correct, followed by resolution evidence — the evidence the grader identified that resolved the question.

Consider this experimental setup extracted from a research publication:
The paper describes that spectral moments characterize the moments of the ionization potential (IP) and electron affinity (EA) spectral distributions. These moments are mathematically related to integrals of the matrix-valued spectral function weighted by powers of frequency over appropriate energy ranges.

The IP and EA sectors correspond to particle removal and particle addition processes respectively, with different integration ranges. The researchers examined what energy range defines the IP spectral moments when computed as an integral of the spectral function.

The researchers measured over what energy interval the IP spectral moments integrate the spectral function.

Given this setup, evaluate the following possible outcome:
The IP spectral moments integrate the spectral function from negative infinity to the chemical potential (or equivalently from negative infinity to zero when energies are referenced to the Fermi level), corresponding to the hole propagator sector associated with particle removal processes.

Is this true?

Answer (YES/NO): YES